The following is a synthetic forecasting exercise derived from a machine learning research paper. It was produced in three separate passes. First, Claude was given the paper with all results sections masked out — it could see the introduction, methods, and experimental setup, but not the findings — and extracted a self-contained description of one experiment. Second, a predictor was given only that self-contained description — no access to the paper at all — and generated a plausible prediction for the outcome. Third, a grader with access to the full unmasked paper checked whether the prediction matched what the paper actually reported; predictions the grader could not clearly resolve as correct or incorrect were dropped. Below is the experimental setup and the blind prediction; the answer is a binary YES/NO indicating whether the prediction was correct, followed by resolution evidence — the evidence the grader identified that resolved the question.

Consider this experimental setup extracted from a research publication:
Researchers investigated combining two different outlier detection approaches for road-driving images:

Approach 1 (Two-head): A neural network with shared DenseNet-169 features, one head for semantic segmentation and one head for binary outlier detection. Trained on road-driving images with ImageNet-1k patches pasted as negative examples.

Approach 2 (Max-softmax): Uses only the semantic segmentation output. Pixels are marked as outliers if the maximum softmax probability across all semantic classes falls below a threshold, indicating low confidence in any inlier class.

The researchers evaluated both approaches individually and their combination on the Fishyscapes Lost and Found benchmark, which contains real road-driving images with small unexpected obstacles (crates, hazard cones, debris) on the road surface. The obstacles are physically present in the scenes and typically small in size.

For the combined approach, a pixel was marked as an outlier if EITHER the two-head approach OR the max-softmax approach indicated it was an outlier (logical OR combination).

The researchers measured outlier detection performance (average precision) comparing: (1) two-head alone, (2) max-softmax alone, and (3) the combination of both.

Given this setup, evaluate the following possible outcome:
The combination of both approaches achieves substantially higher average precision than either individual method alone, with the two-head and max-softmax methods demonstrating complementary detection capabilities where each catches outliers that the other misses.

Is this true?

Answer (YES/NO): YES